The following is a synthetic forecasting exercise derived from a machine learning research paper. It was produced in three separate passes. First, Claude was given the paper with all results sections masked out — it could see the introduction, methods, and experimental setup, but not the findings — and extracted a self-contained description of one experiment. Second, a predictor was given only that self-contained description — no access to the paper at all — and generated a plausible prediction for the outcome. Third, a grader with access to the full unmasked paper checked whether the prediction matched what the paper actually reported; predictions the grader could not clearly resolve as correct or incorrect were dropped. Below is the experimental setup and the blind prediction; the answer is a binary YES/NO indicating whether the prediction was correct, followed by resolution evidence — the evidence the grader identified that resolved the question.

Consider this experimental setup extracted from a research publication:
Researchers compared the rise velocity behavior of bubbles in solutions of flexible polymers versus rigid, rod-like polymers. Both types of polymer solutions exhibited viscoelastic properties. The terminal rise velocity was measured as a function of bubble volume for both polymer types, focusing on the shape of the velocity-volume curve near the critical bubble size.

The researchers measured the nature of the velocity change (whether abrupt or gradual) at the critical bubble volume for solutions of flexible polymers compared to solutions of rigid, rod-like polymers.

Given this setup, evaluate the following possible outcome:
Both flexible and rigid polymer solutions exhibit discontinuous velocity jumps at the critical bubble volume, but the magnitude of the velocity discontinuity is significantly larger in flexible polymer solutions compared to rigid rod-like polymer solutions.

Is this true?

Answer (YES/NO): NO